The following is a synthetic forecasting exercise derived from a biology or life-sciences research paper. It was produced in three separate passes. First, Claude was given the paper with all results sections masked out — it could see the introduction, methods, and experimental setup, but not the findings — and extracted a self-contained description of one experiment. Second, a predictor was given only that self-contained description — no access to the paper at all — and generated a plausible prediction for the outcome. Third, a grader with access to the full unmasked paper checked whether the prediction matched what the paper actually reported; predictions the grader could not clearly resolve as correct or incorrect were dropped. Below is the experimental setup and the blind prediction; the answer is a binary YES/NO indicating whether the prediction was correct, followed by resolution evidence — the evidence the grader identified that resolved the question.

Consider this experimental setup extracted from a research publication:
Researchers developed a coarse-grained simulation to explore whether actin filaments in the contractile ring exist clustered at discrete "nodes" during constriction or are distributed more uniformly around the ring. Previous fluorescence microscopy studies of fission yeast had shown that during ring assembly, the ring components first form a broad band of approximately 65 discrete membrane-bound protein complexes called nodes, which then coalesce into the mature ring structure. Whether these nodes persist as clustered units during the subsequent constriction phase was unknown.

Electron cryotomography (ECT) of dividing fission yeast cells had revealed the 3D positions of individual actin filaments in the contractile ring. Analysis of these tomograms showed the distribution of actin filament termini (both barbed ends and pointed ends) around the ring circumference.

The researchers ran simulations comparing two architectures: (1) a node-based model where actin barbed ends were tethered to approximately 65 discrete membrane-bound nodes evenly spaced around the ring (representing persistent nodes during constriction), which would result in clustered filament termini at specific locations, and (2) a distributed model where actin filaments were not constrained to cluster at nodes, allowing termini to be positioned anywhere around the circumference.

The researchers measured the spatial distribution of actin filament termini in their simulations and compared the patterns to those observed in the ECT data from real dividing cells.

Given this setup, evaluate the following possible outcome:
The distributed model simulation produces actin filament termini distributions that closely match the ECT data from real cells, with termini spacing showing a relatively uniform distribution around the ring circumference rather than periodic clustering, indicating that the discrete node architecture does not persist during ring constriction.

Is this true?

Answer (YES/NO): YES